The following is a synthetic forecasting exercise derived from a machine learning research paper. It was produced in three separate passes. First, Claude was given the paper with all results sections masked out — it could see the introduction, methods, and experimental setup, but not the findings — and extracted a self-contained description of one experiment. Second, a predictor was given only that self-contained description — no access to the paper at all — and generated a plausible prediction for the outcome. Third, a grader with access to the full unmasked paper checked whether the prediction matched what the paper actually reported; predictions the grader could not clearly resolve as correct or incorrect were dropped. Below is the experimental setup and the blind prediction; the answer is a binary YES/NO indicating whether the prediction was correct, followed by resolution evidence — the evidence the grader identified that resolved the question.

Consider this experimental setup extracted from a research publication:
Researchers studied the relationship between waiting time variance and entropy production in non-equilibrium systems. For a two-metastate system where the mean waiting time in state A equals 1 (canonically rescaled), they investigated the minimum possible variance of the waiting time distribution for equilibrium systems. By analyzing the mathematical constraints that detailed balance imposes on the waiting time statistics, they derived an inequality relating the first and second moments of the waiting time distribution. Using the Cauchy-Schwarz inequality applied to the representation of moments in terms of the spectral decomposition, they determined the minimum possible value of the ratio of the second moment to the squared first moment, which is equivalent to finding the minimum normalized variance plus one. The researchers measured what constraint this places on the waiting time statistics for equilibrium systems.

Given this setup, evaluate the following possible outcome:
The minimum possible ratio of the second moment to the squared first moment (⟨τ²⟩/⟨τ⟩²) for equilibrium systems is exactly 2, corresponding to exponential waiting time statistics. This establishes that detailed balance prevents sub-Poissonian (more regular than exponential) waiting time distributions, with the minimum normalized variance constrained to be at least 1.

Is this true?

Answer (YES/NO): YES